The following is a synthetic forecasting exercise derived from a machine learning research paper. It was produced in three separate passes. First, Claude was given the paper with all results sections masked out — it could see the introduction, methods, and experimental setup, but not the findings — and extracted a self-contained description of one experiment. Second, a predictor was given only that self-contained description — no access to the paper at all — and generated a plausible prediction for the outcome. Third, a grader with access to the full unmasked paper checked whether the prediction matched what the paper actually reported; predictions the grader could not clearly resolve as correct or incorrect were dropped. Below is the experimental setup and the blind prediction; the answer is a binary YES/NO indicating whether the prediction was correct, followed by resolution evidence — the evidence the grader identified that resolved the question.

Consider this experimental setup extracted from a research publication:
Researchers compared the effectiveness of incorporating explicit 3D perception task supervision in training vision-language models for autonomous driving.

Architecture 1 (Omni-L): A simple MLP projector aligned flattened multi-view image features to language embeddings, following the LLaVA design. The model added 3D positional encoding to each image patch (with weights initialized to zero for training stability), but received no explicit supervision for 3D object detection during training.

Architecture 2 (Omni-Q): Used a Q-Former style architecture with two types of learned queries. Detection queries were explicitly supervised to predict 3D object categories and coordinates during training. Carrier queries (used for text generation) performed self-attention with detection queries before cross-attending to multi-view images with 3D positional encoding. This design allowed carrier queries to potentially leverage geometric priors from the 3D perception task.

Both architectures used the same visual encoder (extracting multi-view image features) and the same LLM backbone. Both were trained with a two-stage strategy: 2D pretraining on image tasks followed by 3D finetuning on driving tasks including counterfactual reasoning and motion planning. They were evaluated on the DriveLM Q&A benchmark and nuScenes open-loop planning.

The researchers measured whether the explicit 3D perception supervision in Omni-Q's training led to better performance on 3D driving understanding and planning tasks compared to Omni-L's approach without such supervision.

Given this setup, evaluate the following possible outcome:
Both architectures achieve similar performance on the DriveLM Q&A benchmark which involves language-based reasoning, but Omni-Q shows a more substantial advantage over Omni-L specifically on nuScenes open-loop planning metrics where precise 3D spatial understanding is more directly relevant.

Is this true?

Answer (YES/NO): NO